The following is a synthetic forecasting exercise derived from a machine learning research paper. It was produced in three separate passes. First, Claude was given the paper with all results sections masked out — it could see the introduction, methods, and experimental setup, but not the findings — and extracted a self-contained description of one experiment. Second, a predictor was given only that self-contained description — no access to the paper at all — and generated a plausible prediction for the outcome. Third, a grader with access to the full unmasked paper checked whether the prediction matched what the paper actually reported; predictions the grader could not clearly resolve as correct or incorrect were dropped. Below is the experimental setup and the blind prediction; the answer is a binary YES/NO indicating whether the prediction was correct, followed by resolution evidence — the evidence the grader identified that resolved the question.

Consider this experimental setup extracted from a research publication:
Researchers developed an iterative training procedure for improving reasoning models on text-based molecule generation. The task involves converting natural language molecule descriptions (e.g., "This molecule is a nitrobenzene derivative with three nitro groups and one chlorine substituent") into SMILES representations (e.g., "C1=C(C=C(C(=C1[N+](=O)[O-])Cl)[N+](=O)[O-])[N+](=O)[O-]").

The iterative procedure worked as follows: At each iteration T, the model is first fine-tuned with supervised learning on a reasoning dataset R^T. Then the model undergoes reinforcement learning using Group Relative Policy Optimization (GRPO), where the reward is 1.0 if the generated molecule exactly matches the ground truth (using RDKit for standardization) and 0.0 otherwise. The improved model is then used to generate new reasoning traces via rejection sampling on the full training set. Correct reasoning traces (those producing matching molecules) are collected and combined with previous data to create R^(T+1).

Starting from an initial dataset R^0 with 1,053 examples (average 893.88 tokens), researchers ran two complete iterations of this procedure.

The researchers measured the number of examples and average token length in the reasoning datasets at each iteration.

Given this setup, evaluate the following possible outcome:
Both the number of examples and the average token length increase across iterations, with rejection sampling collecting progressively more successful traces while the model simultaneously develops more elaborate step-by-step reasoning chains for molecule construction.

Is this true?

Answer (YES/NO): NO